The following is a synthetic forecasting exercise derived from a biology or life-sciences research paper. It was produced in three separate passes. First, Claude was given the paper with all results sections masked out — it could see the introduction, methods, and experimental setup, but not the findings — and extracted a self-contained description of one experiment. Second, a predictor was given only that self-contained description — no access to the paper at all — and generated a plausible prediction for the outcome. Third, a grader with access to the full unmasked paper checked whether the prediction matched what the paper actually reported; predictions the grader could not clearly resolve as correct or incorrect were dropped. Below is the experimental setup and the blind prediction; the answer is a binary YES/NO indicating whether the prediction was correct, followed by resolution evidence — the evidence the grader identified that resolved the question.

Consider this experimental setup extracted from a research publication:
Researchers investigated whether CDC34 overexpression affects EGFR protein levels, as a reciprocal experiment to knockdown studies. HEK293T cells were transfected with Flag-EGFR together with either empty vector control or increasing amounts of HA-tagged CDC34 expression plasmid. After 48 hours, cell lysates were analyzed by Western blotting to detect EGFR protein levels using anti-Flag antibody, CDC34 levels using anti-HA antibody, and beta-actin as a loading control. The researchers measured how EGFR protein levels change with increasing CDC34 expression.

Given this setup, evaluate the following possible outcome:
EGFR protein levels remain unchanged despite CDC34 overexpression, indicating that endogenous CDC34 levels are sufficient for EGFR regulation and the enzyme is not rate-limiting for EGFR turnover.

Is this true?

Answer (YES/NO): NO